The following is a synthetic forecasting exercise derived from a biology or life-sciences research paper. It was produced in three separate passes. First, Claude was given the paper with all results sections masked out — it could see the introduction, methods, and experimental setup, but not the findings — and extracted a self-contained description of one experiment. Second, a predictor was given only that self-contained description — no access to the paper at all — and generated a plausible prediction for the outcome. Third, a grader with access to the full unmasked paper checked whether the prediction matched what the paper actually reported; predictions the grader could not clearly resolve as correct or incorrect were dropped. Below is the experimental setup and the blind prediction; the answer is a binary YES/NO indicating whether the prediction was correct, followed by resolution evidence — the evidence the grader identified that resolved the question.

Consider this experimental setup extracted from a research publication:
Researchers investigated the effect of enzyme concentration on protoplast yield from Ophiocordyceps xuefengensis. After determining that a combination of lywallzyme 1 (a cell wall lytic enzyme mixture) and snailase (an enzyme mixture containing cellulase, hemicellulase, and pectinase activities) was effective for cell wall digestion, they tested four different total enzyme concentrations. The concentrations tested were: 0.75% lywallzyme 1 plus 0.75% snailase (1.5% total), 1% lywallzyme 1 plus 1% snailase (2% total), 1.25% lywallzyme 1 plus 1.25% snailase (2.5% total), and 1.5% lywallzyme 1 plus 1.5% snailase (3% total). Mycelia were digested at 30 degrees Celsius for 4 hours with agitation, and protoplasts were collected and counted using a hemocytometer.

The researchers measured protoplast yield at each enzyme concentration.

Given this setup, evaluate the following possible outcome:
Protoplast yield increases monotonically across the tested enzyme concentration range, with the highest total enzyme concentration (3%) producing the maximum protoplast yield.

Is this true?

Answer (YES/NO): NO